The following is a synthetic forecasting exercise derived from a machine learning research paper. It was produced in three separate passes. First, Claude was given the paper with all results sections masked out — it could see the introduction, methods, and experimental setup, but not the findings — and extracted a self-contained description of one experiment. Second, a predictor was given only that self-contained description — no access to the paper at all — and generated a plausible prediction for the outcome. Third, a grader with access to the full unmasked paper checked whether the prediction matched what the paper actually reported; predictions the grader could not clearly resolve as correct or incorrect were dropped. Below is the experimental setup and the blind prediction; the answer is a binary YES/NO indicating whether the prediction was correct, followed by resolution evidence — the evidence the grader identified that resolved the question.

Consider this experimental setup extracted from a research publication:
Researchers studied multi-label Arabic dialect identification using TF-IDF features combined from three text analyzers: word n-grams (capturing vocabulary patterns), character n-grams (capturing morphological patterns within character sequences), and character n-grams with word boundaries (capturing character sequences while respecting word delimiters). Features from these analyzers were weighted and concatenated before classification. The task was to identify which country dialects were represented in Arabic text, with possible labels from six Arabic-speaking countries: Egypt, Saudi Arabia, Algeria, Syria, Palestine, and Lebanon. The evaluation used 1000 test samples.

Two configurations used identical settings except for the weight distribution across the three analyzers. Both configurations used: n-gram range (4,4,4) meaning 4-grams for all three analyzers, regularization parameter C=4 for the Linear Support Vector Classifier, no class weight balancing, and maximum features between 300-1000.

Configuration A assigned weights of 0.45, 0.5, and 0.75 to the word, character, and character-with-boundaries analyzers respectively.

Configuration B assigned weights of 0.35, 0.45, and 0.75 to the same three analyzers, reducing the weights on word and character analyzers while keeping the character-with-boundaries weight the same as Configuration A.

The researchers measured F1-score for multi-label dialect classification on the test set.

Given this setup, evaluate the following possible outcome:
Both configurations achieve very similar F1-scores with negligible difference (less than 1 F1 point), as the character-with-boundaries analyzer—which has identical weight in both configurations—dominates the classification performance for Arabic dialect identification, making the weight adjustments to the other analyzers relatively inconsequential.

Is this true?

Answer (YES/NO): YES